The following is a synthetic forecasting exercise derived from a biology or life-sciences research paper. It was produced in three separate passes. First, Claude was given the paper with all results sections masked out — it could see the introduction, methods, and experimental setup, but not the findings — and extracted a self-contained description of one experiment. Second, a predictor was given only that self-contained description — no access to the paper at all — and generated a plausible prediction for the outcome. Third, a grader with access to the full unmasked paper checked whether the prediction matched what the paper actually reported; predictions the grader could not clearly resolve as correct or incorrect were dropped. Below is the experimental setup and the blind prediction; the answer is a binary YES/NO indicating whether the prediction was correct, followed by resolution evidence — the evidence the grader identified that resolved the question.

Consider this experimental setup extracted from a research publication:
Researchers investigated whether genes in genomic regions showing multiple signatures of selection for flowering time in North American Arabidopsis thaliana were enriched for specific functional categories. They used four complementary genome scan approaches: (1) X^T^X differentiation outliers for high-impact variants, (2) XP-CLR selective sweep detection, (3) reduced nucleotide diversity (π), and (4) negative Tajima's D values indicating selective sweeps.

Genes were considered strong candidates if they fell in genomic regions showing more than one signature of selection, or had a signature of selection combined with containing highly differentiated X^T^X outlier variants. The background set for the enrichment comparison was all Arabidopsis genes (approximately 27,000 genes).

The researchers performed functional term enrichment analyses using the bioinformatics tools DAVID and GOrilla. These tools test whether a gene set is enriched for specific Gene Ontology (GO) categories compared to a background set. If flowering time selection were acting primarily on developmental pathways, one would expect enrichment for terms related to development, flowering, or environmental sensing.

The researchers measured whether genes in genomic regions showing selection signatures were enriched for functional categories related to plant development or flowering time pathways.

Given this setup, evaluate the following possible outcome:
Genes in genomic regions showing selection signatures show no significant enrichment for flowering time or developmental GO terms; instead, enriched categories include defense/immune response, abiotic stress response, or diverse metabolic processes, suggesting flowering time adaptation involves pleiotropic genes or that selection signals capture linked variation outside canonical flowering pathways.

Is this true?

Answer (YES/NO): NO